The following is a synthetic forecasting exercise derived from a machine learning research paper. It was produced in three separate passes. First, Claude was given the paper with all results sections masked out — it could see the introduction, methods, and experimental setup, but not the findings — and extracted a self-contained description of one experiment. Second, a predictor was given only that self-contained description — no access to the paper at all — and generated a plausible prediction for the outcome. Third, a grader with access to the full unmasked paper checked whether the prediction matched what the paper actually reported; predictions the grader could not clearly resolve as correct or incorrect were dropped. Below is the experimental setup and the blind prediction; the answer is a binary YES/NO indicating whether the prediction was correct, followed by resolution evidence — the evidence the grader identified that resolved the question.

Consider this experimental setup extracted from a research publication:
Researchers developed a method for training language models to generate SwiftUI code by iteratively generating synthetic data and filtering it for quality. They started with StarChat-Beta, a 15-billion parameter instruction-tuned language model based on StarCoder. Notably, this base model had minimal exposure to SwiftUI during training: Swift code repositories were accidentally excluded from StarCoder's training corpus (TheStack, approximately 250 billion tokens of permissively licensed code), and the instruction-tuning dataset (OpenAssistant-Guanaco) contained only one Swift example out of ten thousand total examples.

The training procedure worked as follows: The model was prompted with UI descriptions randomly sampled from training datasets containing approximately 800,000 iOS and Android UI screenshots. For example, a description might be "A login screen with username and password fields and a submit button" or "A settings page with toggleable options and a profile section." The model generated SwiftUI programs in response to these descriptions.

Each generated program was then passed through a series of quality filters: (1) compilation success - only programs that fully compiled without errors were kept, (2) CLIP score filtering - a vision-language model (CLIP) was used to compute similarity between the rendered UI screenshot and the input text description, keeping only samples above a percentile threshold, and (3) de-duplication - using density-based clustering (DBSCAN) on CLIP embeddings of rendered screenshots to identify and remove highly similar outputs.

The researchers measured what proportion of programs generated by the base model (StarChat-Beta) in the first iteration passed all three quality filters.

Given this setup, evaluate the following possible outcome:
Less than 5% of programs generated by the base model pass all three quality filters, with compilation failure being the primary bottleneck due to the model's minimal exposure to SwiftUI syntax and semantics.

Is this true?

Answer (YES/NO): YES